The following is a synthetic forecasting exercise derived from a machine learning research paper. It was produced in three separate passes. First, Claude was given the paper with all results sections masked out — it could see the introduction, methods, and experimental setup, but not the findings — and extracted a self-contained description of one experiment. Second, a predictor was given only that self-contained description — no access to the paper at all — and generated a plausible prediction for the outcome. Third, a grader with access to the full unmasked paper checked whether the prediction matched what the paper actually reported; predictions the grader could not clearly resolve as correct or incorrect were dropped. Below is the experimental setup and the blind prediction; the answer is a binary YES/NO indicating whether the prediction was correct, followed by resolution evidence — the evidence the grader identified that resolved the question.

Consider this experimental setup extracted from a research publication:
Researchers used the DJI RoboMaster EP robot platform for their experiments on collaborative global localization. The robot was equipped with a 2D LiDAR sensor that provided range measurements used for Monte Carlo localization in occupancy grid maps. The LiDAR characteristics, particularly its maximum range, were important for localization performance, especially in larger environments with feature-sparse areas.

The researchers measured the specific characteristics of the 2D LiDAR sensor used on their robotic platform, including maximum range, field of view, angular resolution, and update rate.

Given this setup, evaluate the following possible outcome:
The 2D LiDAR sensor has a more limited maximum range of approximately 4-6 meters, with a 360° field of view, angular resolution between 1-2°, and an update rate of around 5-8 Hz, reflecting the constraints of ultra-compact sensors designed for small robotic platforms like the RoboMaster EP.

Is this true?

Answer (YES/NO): NO